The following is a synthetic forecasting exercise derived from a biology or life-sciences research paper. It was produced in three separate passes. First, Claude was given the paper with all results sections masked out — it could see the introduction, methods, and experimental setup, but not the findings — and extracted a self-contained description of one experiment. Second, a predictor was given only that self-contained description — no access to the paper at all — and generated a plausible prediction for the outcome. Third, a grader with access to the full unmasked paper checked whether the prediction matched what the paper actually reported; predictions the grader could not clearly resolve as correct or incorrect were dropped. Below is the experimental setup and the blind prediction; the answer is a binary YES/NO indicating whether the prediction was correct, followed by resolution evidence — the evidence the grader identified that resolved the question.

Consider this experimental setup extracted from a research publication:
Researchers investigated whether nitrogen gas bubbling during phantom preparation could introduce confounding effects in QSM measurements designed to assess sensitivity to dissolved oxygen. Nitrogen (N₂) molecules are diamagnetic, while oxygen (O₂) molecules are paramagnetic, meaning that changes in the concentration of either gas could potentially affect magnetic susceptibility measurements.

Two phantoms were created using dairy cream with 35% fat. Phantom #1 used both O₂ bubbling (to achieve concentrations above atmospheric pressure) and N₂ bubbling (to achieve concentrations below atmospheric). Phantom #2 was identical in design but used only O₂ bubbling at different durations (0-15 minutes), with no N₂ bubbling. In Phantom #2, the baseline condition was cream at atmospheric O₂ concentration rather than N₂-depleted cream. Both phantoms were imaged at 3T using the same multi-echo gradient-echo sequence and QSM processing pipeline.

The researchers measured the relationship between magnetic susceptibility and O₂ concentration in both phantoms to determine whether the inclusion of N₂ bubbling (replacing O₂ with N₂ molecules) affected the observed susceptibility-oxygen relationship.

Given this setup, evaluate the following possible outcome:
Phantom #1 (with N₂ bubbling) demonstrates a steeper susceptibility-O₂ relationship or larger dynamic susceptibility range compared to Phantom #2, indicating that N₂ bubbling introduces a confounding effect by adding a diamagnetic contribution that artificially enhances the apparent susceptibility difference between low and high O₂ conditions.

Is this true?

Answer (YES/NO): NO